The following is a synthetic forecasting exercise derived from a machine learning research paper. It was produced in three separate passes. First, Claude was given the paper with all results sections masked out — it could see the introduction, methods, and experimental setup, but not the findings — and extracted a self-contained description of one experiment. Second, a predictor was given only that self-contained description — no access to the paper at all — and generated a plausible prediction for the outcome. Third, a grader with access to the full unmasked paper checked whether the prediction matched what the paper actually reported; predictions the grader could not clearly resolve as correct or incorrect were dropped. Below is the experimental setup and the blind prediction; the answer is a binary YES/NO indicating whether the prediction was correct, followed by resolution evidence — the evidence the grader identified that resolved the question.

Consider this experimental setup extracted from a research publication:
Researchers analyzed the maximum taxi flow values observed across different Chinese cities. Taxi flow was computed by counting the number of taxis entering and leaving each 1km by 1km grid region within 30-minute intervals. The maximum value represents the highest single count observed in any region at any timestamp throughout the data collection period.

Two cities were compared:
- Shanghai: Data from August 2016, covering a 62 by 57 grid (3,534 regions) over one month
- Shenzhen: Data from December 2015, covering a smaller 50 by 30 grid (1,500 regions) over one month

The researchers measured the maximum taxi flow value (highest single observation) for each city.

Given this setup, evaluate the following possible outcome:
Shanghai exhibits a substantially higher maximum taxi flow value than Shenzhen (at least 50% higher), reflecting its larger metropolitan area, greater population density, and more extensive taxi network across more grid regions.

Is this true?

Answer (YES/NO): NO